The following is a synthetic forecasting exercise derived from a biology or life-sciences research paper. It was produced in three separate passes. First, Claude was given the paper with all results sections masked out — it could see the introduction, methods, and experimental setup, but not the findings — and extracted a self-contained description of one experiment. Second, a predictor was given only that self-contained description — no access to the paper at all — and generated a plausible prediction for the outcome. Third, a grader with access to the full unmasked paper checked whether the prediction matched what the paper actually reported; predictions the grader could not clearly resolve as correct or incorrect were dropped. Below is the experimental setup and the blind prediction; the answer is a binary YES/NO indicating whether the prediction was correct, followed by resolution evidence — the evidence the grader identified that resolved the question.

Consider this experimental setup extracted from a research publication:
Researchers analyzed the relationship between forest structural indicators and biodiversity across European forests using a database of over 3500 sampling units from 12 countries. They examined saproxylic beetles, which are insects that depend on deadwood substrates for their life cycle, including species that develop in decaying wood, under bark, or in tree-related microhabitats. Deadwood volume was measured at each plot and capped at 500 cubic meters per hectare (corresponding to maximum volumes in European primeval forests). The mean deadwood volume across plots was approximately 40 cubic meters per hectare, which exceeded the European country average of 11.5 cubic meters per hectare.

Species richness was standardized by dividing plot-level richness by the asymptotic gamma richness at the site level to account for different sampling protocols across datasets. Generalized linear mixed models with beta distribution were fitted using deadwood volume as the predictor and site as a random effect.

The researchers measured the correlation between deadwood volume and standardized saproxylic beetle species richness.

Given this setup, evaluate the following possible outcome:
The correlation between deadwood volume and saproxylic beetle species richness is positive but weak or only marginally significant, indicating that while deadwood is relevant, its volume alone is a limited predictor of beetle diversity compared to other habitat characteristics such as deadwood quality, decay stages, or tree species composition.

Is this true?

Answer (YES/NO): YES